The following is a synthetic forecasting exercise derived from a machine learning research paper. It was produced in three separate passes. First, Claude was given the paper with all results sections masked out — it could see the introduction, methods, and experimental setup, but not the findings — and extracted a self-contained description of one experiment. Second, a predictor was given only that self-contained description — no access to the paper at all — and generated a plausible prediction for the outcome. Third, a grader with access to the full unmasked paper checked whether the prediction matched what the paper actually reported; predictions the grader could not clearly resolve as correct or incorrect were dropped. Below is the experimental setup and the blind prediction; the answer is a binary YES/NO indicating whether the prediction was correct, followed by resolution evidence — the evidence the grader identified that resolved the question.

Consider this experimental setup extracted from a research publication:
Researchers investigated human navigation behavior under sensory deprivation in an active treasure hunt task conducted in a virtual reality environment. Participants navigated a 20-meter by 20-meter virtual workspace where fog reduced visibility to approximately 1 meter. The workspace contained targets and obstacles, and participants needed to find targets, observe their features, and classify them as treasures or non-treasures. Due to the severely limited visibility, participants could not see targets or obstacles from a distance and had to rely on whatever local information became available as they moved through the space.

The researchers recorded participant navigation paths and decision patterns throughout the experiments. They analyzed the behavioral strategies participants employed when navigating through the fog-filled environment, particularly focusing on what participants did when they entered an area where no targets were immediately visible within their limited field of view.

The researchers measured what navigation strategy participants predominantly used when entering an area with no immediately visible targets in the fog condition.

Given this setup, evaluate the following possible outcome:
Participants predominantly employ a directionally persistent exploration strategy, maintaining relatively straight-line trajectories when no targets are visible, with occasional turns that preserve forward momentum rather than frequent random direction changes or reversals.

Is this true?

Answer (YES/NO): NO